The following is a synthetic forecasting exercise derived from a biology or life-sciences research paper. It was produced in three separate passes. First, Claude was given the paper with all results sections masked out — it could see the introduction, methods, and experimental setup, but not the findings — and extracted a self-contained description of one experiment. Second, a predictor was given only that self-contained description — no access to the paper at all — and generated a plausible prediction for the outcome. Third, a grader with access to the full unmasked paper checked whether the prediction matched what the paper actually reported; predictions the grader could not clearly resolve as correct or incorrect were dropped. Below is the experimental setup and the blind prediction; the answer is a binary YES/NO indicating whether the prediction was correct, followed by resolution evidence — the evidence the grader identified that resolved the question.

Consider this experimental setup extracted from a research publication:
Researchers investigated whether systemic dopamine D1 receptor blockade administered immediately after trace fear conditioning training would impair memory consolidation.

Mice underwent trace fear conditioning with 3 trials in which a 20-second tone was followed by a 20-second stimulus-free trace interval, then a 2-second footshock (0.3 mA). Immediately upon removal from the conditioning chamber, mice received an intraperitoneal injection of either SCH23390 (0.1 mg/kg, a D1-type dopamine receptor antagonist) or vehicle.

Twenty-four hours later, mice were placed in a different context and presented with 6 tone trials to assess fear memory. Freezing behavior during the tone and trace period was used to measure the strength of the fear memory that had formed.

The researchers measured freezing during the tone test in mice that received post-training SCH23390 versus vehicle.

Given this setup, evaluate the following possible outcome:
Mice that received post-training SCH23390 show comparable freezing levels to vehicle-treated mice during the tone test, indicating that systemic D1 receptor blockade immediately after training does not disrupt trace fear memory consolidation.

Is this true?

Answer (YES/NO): YES